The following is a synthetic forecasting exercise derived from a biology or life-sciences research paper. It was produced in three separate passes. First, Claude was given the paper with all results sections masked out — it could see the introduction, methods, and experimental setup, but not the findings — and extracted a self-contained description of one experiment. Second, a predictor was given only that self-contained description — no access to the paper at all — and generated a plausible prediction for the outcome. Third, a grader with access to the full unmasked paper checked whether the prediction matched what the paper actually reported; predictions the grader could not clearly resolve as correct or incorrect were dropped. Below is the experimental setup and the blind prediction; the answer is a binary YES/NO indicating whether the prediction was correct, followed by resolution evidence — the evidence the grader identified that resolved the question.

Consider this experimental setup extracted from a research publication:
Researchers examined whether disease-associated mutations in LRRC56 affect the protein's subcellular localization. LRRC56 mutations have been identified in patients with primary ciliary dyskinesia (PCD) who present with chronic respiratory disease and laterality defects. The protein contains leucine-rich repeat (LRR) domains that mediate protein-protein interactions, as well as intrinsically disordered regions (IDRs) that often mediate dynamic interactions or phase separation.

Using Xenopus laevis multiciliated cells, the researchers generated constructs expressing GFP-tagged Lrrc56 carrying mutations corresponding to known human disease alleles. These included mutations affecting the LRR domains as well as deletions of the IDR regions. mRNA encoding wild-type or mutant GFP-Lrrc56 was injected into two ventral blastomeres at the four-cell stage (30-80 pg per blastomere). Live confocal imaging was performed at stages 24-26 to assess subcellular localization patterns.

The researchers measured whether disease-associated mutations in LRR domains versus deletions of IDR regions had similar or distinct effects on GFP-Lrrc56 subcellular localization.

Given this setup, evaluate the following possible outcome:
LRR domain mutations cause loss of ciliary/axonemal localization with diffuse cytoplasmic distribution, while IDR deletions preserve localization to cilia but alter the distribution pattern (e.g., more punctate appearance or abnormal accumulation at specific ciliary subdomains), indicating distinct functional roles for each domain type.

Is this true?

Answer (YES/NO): NO